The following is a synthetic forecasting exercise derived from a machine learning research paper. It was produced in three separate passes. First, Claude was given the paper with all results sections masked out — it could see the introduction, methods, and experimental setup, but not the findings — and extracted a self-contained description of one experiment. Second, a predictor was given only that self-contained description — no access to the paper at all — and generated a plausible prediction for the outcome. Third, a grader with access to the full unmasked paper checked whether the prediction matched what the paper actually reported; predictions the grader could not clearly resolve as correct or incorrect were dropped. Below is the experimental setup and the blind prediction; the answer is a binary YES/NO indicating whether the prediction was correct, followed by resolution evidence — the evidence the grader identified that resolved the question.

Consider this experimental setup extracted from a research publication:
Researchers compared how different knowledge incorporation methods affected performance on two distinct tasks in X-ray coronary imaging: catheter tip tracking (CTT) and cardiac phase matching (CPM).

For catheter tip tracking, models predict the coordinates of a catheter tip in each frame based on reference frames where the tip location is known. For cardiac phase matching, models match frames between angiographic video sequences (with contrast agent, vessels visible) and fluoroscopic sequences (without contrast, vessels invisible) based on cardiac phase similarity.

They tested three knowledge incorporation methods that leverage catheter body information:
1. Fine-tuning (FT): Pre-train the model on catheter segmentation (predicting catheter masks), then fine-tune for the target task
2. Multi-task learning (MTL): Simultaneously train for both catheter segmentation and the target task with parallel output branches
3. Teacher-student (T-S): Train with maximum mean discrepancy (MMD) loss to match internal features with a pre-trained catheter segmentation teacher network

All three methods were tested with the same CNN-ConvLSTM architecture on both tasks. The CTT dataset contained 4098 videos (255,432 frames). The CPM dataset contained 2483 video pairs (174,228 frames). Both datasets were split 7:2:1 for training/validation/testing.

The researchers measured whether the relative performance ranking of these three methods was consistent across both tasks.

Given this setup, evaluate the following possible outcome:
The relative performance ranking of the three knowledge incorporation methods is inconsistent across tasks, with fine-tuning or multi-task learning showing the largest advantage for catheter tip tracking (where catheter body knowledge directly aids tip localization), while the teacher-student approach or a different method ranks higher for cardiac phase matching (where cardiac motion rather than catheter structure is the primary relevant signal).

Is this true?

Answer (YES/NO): NO